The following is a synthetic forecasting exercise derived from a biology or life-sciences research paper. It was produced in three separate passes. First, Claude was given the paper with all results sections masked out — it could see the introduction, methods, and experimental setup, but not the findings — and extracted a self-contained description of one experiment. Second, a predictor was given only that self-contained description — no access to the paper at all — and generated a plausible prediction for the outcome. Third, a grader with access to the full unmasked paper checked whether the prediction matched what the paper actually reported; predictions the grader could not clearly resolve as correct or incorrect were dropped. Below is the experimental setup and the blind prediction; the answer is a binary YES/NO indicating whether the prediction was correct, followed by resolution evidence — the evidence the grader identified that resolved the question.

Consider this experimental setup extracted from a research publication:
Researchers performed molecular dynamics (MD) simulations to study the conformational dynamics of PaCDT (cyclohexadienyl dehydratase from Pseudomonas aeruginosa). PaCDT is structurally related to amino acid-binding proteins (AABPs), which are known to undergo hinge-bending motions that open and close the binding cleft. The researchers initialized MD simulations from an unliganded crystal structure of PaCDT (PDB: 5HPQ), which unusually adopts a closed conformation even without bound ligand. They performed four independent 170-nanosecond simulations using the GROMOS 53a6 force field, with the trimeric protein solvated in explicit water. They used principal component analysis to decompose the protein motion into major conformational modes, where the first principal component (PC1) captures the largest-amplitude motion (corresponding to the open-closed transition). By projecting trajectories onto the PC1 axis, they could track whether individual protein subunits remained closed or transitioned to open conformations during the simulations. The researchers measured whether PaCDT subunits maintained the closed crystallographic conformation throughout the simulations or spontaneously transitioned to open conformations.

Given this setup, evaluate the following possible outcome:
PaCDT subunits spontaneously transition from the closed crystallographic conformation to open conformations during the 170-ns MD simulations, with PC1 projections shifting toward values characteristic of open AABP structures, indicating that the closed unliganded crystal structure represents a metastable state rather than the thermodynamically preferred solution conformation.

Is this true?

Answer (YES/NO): NO